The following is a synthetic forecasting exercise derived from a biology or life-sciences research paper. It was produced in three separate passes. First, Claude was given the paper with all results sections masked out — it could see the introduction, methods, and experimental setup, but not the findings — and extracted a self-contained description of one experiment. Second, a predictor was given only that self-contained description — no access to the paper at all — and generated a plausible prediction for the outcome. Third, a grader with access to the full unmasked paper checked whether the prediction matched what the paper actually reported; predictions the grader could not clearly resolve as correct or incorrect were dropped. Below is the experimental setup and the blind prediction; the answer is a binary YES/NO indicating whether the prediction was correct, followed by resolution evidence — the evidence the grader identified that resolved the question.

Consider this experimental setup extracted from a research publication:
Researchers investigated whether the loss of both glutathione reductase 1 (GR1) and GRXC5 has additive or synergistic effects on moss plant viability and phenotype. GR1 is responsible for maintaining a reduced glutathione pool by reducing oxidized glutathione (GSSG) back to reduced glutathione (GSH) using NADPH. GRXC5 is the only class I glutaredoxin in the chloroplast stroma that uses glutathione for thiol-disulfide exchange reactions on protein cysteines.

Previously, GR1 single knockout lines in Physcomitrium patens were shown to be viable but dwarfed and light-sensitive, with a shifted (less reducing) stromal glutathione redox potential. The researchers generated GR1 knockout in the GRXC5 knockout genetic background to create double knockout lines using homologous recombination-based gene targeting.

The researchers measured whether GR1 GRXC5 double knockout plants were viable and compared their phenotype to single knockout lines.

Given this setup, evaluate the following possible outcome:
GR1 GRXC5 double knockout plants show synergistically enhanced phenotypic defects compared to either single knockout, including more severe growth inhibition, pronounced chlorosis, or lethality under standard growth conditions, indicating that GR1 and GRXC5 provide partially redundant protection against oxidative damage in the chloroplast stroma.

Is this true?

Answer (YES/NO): NO